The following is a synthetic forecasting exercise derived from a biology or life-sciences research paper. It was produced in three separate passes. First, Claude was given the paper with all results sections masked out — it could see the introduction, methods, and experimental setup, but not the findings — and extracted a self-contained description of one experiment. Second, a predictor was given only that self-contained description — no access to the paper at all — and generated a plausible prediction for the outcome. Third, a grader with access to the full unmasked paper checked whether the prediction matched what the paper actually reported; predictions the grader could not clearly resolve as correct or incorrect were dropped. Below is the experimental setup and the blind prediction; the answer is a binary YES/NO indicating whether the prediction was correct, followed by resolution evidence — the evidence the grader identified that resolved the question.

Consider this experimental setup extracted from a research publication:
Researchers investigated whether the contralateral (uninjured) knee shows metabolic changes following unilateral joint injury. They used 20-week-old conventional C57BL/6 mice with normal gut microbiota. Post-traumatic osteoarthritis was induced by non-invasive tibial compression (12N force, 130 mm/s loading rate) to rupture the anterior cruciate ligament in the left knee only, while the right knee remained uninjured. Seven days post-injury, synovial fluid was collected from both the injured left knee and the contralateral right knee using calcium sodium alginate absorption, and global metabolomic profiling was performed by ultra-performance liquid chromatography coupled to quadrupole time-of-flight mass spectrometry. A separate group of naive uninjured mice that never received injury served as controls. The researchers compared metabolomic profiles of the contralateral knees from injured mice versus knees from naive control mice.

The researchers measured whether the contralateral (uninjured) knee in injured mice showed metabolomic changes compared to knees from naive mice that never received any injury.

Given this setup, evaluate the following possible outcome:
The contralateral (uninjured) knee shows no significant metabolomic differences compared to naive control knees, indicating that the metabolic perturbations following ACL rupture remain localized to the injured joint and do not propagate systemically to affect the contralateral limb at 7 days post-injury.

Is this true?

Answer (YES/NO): NO